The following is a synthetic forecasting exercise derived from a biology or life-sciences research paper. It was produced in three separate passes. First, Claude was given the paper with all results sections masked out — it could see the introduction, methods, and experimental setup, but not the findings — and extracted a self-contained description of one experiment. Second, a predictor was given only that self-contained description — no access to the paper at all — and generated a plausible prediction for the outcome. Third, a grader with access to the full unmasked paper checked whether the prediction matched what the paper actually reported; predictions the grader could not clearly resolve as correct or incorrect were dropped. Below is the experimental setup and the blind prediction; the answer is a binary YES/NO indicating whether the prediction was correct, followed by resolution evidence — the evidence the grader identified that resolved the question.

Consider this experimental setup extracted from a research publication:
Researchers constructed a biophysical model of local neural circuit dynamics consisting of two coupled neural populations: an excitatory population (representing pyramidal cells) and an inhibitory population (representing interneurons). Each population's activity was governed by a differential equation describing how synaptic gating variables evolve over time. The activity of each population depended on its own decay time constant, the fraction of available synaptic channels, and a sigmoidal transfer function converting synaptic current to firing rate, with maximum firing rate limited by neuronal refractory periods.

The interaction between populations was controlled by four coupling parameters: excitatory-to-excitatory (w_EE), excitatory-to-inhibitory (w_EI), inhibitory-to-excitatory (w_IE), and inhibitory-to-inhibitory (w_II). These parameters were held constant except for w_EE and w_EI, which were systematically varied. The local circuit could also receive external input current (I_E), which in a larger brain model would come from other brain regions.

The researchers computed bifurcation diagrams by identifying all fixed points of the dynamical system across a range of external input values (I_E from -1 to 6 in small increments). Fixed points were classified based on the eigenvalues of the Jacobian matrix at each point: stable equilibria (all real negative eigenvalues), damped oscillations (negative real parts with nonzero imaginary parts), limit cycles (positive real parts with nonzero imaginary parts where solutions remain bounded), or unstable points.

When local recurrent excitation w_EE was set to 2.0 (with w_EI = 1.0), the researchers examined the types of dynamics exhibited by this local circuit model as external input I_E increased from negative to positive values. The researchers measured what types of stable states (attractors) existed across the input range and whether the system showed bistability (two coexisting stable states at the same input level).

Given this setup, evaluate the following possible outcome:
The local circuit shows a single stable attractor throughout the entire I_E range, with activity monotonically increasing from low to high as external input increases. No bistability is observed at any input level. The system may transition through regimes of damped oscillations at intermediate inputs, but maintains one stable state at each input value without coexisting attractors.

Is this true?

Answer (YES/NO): NO